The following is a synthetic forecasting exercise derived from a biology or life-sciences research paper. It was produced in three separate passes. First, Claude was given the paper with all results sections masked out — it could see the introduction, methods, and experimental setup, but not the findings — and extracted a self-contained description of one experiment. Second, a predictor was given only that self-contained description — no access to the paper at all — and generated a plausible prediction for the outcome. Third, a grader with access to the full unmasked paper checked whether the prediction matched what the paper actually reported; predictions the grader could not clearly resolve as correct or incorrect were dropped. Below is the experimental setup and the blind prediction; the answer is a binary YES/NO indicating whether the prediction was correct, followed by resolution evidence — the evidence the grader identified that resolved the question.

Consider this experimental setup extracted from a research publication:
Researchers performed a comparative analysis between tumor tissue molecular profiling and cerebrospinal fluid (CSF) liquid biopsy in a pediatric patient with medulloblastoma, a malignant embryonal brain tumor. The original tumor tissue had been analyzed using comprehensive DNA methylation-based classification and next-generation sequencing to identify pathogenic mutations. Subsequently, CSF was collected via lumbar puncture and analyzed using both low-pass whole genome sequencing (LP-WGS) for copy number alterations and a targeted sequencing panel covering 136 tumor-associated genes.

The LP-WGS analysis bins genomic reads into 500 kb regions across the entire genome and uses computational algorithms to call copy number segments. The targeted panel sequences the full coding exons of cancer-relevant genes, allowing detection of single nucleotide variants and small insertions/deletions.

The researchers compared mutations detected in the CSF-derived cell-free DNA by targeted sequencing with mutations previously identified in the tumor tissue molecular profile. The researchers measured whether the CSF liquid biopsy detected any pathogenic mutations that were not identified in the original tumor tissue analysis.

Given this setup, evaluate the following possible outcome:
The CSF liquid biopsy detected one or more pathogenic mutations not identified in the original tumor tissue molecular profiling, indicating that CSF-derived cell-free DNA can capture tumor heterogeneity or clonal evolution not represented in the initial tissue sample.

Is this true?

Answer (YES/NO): YES